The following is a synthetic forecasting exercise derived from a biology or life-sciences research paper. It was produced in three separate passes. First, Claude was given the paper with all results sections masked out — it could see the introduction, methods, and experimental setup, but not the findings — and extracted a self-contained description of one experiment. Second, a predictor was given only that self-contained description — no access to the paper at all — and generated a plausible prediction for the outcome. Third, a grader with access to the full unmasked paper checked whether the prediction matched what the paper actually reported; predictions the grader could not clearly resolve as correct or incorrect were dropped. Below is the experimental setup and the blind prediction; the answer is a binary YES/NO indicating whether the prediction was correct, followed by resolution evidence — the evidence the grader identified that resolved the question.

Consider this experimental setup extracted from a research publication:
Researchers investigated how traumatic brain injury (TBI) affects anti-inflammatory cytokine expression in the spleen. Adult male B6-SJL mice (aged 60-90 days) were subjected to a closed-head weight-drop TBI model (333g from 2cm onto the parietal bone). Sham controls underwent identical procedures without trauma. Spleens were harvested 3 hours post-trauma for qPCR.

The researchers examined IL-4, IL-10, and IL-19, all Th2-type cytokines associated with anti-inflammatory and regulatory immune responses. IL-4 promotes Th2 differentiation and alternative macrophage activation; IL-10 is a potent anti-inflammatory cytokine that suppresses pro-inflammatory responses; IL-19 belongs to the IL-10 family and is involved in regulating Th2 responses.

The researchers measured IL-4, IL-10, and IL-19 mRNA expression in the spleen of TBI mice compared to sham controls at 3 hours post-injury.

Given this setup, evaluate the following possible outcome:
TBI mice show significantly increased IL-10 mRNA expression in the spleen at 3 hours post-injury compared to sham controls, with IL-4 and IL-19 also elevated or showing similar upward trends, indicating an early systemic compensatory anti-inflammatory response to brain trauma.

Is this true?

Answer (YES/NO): NO